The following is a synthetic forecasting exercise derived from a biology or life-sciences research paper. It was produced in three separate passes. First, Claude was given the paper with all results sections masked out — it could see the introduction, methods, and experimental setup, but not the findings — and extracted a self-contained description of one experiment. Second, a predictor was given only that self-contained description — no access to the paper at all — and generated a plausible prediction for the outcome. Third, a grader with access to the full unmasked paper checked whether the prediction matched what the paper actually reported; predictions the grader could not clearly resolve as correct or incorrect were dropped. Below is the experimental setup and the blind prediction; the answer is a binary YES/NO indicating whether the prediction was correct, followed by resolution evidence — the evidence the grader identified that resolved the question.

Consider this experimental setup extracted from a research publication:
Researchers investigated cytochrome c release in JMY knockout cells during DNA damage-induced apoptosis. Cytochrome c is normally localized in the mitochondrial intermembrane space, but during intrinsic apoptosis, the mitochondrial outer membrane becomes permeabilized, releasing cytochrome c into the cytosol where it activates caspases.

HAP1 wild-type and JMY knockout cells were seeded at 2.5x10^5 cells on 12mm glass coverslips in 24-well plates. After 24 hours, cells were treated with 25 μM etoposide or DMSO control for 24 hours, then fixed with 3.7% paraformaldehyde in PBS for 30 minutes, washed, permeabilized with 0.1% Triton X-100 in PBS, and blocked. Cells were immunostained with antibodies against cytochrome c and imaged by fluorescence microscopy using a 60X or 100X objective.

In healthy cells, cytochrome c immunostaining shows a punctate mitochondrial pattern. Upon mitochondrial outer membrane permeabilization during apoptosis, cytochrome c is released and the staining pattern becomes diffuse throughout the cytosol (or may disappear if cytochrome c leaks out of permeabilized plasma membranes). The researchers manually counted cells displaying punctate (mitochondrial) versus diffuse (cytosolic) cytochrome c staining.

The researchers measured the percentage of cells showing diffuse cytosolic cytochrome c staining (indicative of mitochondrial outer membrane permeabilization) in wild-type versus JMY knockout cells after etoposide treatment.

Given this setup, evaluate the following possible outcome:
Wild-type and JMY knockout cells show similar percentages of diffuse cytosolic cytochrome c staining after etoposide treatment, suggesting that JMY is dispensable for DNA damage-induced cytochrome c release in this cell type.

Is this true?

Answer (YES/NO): NO